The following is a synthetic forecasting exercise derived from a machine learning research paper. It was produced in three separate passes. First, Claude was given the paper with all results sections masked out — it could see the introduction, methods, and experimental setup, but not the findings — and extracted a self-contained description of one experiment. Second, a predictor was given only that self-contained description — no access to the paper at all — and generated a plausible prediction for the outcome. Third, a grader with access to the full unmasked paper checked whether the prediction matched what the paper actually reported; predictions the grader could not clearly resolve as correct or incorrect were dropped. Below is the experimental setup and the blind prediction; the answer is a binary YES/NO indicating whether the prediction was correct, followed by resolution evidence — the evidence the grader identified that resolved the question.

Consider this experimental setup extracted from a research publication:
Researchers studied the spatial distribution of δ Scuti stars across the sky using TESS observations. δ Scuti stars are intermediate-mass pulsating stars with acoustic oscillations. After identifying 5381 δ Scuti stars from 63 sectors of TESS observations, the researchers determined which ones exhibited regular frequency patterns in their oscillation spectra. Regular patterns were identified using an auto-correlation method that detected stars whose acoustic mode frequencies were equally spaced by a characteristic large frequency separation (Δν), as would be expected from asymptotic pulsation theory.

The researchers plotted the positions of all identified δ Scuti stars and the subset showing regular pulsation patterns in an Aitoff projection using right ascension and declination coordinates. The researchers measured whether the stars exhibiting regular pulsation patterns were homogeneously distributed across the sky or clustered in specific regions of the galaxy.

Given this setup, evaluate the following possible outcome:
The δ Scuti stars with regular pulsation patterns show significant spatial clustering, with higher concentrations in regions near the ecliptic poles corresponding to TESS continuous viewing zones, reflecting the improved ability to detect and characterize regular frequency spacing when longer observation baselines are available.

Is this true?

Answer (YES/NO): NO